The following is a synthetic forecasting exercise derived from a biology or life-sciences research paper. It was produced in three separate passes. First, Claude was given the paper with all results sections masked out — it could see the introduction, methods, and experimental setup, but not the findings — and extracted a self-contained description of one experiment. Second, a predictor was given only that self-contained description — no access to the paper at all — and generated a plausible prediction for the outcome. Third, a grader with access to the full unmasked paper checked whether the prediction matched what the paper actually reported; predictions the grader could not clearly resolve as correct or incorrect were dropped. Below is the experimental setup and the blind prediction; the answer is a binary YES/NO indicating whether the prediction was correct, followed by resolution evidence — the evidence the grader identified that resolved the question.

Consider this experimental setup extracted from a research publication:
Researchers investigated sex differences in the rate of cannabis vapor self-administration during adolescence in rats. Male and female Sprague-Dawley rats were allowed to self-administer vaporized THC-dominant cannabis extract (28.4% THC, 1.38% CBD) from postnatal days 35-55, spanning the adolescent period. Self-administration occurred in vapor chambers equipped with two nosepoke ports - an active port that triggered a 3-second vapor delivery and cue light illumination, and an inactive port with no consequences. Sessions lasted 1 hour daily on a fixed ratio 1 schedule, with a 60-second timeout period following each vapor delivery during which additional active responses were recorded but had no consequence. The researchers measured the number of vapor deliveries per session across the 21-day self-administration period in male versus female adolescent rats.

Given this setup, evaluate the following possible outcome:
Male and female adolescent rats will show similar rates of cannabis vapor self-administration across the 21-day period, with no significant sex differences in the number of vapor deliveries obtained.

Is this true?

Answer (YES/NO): NO